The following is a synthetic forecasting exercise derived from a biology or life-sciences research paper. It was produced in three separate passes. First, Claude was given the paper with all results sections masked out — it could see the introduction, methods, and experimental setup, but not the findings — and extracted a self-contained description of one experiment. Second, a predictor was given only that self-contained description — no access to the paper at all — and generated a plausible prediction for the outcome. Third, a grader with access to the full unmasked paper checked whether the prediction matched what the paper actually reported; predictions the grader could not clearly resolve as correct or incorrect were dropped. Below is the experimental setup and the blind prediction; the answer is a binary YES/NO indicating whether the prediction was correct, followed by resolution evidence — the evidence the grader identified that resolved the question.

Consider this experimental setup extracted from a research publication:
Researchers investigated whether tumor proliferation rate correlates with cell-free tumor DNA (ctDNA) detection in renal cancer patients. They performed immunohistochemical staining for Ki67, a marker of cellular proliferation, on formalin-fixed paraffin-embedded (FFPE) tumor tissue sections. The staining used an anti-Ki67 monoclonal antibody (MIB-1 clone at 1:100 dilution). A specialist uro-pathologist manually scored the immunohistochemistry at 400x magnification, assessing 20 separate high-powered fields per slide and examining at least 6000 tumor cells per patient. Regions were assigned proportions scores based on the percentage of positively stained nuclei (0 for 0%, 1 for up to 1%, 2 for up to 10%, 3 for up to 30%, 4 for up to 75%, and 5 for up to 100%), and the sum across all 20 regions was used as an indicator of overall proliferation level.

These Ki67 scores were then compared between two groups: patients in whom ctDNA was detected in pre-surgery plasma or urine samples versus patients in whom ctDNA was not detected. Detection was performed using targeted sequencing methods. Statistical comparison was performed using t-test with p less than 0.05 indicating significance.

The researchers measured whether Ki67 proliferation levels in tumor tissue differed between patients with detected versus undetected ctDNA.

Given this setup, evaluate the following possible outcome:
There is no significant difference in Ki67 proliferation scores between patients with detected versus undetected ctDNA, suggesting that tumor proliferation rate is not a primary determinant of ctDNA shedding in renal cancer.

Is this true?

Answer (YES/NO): YES